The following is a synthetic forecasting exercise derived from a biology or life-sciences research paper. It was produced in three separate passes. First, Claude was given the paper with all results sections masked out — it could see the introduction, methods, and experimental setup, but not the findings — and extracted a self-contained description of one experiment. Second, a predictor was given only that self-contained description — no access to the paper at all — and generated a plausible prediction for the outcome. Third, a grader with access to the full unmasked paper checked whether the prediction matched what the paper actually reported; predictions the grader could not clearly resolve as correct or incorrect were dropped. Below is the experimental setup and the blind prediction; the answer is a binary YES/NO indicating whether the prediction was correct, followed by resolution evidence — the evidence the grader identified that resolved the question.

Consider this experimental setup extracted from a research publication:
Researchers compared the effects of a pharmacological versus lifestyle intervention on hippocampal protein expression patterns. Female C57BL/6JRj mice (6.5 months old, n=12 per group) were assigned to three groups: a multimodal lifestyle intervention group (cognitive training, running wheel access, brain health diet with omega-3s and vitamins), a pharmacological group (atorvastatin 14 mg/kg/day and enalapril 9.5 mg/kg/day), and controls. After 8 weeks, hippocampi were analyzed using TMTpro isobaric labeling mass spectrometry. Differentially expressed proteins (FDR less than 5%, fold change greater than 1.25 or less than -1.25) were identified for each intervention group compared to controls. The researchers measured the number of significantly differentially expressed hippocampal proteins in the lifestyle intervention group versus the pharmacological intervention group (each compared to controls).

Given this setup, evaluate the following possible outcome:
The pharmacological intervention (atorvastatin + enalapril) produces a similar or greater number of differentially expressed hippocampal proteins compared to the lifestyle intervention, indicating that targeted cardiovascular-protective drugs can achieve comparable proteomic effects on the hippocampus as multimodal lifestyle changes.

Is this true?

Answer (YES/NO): NO